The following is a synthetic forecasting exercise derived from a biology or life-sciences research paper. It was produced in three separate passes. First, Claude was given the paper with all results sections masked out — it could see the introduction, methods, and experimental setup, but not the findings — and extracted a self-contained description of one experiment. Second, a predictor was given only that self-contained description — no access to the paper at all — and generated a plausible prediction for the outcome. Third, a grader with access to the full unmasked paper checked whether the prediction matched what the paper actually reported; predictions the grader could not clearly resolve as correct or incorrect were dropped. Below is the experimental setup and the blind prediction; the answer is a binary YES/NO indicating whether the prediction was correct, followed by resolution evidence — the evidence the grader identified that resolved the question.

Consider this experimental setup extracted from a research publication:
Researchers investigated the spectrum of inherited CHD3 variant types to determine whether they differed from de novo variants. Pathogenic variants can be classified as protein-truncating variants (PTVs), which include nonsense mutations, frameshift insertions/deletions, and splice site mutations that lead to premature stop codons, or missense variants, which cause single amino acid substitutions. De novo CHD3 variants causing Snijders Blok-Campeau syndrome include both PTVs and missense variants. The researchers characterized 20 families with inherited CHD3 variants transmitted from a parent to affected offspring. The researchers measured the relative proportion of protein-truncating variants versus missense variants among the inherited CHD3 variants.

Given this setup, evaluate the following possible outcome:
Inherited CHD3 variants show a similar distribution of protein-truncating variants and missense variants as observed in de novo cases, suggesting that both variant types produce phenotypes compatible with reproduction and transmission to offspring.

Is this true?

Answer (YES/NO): NO